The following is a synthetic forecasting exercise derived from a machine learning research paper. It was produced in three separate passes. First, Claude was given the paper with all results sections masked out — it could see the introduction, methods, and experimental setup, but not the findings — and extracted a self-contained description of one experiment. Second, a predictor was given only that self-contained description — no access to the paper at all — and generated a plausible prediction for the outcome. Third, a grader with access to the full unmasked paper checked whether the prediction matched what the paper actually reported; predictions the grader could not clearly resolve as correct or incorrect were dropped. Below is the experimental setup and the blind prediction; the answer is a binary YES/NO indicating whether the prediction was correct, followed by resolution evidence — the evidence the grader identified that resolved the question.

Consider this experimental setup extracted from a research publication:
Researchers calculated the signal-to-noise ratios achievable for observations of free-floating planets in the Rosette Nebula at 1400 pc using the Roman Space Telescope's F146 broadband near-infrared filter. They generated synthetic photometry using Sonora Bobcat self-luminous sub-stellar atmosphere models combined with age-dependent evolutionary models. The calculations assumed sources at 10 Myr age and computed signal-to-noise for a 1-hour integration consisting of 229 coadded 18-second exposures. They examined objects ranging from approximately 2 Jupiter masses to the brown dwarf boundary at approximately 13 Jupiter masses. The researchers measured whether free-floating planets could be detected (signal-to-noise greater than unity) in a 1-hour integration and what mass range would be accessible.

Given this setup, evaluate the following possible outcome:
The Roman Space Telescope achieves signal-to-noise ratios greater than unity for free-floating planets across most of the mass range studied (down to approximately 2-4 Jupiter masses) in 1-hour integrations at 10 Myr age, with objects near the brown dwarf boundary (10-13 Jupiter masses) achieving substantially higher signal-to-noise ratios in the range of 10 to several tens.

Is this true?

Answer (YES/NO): NO